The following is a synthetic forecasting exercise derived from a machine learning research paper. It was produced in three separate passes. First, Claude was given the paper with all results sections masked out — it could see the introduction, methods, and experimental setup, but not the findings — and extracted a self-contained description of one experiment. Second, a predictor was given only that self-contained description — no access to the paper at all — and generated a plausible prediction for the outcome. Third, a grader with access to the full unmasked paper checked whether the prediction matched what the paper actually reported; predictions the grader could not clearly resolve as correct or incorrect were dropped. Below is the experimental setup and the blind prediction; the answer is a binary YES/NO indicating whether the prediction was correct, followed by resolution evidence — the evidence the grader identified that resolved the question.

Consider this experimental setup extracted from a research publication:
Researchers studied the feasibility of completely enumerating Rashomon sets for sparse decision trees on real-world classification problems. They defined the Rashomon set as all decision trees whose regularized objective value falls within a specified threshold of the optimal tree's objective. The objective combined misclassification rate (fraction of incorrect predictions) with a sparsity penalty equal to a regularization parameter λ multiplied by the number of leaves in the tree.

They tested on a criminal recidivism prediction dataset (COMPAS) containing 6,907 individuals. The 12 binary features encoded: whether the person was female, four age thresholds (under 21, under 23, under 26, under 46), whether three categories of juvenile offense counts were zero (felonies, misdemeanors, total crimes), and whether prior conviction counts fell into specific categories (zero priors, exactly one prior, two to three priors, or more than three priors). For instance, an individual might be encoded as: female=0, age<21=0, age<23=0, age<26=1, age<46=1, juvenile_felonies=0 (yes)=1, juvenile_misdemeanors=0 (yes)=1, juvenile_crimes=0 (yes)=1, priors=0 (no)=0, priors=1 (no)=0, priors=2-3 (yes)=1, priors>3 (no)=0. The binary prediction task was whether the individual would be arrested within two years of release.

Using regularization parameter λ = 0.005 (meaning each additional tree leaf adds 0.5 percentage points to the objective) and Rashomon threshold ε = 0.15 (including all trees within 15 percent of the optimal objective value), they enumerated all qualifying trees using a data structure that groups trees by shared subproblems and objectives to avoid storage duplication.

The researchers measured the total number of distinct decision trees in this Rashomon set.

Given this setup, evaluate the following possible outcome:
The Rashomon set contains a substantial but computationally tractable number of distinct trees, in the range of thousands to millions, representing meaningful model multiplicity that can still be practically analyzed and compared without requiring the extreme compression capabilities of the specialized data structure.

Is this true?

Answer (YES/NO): NO